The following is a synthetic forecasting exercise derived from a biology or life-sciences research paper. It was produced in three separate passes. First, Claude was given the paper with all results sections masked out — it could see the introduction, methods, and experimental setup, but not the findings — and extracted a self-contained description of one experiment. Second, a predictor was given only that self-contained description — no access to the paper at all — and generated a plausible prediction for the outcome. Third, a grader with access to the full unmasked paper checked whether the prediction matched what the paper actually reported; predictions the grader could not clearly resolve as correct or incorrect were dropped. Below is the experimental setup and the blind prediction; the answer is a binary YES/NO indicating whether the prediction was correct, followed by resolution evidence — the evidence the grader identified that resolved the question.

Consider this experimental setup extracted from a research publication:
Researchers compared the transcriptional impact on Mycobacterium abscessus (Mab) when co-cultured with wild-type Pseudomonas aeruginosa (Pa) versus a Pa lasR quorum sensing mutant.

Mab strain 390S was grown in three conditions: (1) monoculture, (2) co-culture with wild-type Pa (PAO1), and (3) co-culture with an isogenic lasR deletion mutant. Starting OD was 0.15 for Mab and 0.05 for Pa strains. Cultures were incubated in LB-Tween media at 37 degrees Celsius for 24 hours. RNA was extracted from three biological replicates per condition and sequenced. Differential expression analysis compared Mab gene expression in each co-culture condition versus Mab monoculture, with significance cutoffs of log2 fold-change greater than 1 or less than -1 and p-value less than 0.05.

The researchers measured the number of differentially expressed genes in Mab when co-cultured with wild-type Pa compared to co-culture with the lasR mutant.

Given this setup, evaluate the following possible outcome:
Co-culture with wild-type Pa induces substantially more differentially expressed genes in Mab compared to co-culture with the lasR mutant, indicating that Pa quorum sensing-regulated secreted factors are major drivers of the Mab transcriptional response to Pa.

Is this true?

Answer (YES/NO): NO